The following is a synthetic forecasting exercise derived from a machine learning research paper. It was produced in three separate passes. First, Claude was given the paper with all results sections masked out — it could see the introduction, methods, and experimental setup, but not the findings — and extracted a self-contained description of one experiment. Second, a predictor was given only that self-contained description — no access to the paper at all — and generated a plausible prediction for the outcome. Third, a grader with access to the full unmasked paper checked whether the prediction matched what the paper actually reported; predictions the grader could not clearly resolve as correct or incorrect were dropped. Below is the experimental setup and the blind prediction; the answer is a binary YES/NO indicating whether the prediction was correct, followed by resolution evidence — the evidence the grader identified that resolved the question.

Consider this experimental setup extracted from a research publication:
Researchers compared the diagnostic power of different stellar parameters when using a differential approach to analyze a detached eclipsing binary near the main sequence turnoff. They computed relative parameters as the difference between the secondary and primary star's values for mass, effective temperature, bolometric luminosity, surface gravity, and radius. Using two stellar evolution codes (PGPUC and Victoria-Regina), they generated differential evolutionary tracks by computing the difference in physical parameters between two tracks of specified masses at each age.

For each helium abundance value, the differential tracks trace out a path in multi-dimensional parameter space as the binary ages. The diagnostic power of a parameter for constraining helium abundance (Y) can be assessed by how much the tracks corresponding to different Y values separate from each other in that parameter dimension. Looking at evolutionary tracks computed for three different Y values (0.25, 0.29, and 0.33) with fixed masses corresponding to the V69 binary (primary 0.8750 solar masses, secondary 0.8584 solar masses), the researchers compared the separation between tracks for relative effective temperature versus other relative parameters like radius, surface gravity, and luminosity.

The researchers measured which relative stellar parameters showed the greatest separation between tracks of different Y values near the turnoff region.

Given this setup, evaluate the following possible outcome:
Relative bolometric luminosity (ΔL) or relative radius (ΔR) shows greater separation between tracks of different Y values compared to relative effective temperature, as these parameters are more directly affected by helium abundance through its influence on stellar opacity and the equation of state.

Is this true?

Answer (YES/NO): YES